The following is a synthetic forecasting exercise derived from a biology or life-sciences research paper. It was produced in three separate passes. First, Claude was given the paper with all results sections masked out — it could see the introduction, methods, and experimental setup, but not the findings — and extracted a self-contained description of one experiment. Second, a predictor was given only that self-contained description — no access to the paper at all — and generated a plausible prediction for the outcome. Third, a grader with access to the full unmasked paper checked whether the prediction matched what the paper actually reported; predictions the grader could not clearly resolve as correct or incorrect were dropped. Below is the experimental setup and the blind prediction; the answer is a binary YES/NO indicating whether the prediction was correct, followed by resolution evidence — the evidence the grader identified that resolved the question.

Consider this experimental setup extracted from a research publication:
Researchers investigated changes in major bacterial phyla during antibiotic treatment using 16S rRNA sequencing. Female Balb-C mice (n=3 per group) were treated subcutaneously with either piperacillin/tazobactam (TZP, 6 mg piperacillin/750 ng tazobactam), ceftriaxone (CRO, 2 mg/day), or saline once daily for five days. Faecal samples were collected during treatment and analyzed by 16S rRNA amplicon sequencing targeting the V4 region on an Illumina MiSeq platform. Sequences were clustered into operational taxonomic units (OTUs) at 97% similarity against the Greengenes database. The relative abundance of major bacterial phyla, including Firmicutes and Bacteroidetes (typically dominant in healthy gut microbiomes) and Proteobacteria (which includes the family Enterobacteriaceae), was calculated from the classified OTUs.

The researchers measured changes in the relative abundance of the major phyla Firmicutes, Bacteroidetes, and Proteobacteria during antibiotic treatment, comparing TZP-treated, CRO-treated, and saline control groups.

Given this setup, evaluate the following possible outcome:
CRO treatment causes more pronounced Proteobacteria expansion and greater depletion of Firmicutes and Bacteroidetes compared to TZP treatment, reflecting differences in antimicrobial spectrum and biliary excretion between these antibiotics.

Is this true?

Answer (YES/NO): NO